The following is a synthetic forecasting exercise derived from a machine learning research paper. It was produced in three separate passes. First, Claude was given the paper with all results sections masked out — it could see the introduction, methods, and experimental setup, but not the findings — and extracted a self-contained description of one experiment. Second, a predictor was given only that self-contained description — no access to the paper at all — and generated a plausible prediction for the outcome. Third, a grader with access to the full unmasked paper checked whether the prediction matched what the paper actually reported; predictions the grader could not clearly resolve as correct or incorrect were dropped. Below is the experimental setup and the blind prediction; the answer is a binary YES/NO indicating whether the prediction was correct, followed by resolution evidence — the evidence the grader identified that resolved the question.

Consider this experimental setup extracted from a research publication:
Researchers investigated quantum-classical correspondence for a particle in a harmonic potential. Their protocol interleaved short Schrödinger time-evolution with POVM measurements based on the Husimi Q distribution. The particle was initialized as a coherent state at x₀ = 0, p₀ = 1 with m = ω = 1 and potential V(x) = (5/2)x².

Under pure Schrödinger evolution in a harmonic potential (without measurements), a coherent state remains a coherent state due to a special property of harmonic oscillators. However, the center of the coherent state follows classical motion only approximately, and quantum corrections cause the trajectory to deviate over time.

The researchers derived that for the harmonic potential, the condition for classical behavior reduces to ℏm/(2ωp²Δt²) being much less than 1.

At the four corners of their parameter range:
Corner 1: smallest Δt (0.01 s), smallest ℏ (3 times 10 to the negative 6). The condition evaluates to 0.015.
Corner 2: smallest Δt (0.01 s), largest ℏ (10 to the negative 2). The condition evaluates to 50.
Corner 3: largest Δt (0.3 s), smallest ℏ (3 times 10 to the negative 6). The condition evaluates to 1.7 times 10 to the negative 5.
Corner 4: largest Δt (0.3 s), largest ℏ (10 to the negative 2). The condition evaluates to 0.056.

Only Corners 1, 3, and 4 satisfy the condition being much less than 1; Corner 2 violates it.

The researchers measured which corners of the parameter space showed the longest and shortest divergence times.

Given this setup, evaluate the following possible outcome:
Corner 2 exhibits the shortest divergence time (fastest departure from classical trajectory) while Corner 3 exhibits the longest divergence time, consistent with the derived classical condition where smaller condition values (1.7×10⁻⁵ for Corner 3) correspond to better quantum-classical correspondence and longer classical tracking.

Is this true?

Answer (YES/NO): NO